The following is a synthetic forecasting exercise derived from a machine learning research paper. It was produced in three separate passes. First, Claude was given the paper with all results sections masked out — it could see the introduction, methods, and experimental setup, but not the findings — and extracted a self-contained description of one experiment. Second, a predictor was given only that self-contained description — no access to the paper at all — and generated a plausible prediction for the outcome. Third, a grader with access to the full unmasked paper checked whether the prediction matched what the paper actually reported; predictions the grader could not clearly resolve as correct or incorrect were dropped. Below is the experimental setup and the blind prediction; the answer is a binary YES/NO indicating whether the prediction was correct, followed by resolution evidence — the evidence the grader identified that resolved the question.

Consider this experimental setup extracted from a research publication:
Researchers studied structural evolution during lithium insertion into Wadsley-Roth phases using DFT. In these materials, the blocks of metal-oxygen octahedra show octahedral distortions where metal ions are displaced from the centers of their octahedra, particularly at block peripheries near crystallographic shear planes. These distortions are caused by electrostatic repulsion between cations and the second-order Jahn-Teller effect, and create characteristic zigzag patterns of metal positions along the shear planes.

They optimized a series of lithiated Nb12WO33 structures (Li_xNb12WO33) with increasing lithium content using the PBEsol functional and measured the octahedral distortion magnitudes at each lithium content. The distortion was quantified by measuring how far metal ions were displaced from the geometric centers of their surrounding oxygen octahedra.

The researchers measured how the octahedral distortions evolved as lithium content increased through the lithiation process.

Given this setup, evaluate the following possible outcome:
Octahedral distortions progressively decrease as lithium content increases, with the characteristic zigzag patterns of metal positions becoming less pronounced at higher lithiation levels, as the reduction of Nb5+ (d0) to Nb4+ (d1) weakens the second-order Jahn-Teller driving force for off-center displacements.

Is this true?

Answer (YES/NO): YES